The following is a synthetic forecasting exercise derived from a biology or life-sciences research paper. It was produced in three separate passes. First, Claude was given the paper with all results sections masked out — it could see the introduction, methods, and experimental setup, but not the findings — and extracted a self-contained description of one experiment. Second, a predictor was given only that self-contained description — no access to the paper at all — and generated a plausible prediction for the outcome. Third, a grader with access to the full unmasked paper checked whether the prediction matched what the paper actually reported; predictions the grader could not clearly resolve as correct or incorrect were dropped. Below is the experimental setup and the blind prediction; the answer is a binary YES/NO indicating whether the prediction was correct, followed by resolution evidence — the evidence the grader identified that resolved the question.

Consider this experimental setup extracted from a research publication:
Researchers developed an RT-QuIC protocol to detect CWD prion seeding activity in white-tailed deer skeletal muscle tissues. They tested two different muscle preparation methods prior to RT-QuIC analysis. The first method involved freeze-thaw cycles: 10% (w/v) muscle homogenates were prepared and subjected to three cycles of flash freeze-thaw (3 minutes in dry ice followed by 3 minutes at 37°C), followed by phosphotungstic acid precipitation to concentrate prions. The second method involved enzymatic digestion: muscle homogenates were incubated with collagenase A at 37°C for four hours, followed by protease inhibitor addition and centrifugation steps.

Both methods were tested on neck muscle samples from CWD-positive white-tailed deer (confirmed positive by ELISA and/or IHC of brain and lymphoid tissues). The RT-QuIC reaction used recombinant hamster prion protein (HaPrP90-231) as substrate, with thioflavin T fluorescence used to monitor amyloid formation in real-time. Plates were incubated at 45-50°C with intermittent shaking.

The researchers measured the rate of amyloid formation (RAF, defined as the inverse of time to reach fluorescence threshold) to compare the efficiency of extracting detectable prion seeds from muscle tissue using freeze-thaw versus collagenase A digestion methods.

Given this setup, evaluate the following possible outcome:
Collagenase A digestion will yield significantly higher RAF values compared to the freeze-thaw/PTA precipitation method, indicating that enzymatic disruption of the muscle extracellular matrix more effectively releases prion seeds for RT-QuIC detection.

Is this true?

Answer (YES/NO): NO